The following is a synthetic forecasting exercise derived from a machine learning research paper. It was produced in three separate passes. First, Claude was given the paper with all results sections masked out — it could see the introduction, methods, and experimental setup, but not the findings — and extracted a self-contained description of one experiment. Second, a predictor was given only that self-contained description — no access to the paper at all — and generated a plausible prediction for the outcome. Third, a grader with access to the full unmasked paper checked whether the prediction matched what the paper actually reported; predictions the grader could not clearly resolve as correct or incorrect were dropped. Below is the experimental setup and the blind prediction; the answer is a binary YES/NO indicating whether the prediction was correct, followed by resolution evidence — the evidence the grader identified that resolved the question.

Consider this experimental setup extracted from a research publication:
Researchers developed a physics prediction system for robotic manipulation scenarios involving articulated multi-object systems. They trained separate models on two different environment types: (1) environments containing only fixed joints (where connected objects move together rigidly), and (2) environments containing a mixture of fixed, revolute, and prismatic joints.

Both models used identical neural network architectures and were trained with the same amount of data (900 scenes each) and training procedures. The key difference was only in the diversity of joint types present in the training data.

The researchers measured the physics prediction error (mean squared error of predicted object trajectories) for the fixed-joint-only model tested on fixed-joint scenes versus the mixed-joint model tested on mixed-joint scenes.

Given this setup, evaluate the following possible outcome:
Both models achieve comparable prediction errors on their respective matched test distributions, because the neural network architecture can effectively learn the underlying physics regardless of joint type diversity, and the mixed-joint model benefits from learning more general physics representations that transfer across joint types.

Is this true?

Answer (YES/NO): NO